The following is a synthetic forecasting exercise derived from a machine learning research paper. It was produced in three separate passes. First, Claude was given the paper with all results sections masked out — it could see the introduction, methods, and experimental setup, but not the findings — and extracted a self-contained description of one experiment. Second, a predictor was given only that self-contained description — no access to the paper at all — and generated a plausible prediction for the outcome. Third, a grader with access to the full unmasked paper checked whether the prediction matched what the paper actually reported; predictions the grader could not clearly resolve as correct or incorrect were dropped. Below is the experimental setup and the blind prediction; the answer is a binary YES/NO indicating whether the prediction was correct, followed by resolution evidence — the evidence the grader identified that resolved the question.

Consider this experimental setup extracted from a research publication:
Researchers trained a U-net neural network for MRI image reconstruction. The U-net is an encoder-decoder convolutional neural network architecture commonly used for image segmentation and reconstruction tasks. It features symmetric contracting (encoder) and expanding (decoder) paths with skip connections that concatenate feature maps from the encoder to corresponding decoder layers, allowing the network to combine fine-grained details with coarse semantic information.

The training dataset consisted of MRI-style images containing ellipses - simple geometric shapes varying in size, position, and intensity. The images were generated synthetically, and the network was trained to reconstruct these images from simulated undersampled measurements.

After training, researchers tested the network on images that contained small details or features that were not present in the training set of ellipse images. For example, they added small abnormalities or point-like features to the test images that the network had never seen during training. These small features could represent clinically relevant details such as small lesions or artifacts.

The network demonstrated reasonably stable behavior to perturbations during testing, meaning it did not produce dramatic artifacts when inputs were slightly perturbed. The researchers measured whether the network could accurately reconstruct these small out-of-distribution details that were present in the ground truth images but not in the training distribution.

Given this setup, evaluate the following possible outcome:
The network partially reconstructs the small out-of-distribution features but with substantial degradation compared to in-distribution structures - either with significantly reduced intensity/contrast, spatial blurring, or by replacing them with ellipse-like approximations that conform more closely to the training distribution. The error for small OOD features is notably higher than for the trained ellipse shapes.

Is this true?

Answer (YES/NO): NO